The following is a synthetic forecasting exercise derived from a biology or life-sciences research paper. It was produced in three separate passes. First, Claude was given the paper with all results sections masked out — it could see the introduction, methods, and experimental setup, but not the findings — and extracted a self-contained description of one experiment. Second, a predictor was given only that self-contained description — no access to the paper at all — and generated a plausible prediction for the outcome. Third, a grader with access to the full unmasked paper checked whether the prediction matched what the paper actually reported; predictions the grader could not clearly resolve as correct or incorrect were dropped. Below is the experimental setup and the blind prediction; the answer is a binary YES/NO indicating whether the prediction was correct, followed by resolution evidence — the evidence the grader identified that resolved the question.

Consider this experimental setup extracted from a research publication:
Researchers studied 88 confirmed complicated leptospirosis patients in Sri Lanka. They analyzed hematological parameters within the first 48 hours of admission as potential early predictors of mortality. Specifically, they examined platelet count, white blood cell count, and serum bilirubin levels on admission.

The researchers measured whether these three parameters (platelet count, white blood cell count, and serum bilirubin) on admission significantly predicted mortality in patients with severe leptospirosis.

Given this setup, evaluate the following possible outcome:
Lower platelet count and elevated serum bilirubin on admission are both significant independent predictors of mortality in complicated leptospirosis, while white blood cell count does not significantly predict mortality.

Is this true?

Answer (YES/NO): NO